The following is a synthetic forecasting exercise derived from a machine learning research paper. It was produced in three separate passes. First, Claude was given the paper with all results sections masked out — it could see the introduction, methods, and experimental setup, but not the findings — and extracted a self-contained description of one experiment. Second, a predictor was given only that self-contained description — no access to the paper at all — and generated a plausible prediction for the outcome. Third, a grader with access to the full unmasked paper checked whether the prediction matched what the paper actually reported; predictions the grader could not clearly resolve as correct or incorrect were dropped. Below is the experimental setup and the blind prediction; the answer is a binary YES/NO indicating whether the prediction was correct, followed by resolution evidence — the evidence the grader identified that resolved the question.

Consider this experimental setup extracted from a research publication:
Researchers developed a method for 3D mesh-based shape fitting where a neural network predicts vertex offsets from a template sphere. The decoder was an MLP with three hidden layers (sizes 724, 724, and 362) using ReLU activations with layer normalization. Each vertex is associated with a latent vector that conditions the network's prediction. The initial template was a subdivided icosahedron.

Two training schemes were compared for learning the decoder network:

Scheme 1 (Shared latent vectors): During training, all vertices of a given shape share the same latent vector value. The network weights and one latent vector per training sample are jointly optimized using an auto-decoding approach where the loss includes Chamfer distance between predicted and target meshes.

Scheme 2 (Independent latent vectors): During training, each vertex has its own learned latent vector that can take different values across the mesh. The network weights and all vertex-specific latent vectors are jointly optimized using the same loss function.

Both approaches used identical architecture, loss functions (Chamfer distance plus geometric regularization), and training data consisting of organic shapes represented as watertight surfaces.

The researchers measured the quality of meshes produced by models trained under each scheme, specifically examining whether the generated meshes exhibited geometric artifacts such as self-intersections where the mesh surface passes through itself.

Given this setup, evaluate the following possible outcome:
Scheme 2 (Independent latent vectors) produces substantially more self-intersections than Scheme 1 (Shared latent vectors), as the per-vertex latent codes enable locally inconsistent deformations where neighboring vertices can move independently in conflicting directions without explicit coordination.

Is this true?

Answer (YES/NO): YES